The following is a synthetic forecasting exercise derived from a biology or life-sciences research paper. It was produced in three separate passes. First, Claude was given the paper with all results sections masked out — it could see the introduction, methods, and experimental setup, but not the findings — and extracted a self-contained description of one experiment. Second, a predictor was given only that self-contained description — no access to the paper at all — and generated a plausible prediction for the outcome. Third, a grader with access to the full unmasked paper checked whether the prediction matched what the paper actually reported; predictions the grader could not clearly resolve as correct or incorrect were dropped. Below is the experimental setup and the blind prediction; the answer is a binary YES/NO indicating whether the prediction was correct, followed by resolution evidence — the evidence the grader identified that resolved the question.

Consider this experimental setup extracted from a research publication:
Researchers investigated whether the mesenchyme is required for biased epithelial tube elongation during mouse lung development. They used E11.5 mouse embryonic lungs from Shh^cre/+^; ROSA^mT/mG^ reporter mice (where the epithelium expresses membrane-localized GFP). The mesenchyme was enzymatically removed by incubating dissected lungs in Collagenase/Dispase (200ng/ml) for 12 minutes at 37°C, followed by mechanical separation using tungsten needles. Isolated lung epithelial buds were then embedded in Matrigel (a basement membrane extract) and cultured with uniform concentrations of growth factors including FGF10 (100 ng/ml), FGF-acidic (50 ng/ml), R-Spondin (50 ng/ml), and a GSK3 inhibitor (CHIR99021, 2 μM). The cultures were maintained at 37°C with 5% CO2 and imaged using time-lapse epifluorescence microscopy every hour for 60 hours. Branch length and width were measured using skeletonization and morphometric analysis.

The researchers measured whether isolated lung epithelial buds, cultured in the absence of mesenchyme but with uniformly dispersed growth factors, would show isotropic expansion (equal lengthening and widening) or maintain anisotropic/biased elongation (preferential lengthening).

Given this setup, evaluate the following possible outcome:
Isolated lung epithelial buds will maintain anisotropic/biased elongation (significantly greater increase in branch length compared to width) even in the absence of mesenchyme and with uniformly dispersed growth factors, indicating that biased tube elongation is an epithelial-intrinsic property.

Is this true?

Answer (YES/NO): YES